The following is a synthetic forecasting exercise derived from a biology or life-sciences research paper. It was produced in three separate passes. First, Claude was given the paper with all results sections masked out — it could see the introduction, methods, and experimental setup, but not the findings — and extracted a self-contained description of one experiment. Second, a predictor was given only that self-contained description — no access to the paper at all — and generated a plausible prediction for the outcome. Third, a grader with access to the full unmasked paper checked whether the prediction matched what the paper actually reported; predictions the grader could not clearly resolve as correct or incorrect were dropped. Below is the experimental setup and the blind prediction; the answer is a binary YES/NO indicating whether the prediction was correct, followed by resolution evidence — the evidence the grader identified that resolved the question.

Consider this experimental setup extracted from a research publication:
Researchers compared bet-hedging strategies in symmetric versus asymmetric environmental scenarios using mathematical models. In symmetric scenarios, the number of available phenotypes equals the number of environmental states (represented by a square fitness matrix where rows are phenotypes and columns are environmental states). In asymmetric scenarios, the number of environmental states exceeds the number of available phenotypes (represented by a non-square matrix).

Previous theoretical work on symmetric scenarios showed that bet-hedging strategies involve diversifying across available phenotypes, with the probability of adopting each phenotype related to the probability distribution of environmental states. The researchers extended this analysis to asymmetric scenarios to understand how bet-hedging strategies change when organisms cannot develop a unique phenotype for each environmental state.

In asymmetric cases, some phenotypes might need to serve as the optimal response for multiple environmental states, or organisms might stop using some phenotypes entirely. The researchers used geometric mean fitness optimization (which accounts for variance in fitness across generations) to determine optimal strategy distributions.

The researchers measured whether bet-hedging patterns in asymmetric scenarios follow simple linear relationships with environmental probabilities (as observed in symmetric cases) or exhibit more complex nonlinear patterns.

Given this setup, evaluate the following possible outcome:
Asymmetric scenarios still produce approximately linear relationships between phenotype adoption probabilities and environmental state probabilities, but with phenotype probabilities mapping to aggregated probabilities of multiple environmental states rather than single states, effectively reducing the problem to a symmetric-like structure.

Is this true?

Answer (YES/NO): NO